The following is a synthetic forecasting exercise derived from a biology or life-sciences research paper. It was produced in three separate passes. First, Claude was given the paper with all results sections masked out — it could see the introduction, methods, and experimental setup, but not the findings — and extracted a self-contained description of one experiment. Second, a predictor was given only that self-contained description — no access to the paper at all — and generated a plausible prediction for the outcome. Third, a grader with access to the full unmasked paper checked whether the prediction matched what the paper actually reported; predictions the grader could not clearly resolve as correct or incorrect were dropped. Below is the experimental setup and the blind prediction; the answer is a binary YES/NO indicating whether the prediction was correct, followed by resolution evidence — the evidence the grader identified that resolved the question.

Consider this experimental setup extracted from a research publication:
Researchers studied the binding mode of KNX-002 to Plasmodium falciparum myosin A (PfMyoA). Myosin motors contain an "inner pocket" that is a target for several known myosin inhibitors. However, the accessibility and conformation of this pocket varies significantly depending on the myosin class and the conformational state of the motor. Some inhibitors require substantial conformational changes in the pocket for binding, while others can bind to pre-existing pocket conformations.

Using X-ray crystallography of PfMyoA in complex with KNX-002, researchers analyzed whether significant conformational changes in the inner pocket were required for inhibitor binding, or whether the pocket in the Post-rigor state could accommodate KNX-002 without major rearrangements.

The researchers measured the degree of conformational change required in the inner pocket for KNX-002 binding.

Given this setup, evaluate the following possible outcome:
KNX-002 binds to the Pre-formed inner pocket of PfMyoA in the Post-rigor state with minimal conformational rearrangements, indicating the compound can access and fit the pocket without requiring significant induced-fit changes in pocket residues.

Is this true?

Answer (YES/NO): YES